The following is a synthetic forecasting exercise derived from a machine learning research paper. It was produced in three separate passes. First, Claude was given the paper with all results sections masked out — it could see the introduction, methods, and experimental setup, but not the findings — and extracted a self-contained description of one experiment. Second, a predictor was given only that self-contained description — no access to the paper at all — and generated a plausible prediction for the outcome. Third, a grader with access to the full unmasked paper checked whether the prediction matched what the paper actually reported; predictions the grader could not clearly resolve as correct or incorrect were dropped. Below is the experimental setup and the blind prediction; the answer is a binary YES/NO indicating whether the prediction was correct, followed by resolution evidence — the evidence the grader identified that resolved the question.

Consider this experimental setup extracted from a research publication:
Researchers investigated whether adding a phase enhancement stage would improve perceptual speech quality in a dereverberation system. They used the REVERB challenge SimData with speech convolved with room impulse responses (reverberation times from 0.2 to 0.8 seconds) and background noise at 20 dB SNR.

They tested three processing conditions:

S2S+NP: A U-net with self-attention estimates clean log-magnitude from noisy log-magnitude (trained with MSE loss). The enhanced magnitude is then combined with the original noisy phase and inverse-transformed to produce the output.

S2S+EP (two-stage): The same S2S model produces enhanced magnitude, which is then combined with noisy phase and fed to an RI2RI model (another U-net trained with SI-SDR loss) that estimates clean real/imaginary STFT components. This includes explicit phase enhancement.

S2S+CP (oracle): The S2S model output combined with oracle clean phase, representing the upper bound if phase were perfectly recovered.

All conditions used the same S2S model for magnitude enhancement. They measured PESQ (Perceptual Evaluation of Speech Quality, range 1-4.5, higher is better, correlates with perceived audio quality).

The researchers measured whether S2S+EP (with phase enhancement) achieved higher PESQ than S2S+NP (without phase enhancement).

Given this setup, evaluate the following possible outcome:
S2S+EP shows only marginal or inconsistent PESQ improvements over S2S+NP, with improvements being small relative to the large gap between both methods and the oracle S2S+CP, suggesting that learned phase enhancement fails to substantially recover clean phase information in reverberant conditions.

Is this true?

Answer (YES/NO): NO